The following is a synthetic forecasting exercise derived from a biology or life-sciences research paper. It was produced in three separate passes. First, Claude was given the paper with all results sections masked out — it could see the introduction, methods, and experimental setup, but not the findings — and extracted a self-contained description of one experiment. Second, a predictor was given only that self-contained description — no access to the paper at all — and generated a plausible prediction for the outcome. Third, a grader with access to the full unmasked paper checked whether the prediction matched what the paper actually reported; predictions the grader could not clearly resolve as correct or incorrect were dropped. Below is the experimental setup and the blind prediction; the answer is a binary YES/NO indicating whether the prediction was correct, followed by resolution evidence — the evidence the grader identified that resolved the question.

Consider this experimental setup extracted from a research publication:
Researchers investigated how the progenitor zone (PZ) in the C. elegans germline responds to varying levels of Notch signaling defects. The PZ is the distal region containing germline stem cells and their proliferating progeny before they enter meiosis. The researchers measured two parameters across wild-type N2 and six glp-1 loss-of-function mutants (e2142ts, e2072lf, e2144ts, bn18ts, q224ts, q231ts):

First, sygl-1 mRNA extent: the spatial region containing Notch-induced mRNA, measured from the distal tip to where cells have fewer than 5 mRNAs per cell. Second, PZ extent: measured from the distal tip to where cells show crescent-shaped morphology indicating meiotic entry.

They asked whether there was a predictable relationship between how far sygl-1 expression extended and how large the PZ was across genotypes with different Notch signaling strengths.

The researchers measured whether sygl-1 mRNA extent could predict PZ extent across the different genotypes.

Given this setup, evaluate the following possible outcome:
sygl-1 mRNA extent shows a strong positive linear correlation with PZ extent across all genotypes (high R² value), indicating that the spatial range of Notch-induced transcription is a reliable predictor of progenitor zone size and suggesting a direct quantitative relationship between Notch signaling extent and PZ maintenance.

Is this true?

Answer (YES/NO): NO